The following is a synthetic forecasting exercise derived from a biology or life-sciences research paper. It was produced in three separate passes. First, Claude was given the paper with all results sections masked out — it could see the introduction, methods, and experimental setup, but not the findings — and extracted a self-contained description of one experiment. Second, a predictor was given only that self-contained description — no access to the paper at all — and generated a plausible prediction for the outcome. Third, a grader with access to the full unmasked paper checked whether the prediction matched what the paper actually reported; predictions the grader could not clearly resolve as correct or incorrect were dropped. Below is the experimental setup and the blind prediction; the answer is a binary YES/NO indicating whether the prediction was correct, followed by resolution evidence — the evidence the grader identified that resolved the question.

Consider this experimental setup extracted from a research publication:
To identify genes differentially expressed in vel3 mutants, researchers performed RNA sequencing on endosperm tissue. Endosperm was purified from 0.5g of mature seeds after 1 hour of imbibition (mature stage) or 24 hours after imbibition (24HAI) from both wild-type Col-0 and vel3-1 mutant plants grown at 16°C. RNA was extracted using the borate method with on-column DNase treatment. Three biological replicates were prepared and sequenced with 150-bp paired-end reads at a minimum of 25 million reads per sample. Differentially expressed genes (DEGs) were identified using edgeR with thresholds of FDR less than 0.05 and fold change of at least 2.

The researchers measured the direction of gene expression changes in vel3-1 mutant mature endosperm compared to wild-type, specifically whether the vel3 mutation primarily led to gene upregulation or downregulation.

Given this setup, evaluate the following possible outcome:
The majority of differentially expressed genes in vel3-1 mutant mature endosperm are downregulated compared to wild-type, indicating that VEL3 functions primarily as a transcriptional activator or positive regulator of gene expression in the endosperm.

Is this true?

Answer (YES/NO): NO